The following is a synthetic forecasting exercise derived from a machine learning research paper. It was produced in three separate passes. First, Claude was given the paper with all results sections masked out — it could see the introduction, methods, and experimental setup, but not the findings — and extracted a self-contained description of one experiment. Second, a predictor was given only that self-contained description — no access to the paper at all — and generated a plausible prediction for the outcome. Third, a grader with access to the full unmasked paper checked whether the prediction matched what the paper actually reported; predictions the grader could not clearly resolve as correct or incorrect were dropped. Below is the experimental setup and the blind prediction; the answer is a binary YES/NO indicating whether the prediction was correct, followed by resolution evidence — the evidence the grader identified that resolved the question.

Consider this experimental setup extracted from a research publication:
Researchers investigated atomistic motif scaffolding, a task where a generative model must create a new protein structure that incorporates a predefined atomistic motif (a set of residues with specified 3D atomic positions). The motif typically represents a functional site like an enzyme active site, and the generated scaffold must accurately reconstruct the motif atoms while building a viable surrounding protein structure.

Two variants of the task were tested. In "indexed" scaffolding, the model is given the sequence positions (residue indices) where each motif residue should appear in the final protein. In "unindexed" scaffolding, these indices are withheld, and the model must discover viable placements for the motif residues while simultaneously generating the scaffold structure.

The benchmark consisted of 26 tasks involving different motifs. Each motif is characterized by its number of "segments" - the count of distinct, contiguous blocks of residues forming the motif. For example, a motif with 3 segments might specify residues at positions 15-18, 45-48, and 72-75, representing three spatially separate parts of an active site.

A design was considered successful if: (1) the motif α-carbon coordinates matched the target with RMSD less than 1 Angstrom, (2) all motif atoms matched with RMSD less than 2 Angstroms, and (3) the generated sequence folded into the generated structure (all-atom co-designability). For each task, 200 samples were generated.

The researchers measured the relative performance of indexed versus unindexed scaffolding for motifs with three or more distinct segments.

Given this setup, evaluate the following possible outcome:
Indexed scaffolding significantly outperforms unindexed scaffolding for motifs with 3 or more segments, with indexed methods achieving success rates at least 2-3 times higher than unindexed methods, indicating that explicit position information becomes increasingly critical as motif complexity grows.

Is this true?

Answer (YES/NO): NO